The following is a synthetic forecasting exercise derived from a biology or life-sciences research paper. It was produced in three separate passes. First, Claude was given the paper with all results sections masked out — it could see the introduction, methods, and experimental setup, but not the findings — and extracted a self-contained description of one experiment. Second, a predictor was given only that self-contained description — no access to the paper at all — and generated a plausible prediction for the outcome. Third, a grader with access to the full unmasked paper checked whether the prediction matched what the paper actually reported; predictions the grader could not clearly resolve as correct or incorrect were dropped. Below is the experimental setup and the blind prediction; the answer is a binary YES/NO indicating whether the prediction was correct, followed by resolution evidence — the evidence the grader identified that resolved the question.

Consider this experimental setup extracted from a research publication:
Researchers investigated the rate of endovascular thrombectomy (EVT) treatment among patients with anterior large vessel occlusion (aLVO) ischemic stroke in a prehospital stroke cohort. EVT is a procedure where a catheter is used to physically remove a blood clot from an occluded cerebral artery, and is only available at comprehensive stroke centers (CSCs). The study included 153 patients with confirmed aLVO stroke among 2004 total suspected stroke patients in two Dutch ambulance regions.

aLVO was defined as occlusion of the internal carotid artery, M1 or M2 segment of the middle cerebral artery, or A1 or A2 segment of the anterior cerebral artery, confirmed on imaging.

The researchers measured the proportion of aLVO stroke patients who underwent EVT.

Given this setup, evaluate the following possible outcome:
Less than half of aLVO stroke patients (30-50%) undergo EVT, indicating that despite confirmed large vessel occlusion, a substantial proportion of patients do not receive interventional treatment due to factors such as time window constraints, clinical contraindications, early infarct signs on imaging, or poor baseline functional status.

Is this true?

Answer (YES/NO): NO